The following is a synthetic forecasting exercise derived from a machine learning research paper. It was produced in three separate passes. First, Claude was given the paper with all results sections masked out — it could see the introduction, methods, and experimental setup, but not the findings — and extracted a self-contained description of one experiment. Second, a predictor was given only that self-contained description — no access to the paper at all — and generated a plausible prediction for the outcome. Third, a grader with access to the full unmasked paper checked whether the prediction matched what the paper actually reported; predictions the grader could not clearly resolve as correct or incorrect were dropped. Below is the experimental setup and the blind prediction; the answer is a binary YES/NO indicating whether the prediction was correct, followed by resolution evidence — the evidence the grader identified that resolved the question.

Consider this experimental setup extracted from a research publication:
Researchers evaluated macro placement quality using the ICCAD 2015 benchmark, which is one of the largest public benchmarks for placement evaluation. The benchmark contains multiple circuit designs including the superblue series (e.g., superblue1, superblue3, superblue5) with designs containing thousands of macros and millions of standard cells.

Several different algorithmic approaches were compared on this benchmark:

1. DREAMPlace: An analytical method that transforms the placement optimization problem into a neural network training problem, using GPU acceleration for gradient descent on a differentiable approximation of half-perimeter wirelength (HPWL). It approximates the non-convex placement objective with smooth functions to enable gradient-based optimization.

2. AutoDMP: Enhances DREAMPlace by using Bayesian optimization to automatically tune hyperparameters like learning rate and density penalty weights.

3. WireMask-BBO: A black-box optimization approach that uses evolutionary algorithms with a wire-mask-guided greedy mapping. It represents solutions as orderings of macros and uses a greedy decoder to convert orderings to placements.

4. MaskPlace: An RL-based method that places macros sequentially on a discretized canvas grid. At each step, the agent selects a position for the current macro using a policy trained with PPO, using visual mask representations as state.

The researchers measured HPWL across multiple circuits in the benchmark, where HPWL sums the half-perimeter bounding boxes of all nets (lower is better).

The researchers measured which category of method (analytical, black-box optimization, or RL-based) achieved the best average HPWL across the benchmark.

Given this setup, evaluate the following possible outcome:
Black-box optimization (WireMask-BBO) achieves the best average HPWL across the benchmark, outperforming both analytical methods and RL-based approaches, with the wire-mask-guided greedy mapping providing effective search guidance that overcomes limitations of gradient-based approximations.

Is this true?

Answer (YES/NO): NO